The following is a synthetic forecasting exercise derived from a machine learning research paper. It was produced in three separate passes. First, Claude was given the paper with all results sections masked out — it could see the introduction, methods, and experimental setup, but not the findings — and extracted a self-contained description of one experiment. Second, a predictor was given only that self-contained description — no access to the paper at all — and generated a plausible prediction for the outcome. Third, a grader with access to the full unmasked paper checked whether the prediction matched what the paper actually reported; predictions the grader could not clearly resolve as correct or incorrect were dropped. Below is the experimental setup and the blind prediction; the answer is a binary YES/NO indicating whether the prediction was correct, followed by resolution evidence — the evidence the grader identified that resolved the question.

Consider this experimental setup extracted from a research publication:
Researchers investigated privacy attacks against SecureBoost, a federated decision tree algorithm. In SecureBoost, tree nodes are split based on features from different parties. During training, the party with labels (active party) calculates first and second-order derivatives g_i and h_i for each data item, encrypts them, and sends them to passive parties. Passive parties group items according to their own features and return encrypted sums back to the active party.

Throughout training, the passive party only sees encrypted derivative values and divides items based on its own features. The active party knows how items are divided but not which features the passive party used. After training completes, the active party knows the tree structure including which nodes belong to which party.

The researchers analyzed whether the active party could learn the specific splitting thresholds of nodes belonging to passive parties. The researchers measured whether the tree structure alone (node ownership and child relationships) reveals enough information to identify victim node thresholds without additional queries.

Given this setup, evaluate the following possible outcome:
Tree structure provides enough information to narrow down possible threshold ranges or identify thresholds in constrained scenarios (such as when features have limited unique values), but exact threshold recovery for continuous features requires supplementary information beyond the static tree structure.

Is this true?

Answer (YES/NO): NO